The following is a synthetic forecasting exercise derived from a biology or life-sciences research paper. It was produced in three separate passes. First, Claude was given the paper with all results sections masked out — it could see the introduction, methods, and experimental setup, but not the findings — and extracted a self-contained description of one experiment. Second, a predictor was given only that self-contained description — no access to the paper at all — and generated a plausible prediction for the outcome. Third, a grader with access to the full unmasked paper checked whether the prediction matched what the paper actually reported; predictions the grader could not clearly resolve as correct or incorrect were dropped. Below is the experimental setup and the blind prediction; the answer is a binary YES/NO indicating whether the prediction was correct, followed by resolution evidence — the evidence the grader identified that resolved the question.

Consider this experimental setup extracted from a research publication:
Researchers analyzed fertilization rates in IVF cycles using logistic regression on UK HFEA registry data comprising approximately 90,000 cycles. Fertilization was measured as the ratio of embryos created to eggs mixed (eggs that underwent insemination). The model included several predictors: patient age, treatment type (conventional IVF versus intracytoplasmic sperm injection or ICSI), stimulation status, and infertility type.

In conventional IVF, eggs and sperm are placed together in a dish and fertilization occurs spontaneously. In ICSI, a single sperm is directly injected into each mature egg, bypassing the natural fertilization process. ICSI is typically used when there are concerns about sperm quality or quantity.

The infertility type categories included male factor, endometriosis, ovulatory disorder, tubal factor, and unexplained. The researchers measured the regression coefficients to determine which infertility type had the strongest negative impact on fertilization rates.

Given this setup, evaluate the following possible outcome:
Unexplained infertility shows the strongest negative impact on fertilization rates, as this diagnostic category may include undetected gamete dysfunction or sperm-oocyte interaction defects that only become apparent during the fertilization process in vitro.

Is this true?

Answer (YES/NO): NO